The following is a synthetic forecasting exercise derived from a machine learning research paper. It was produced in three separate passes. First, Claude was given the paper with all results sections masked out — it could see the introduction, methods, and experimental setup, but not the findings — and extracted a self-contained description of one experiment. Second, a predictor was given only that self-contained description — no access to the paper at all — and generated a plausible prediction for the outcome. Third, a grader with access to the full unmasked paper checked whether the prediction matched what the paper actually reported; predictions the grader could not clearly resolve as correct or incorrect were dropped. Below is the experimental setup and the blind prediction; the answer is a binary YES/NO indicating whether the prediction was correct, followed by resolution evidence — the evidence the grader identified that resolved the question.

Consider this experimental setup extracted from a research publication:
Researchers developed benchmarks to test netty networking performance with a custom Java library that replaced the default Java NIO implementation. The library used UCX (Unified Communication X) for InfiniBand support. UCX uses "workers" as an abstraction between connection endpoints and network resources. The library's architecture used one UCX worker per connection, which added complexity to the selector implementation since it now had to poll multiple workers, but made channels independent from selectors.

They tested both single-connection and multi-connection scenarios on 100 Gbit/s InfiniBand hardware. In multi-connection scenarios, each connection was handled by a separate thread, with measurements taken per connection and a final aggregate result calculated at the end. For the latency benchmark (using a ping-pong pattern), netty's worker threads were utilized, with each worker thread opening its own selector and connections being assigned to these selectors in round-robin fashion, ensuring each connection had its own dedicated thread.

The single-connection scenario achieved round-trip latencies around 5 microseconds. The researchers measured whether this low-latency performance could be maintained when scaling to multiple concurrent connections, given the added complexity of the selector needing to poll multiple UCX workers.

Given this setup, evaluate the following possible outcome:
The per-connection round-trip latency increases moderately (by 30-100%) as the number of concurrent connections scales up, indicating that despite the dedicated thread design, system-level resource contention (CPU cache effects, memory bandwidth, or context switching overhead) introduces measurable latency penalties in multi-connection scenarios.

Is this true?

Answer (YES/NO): NO